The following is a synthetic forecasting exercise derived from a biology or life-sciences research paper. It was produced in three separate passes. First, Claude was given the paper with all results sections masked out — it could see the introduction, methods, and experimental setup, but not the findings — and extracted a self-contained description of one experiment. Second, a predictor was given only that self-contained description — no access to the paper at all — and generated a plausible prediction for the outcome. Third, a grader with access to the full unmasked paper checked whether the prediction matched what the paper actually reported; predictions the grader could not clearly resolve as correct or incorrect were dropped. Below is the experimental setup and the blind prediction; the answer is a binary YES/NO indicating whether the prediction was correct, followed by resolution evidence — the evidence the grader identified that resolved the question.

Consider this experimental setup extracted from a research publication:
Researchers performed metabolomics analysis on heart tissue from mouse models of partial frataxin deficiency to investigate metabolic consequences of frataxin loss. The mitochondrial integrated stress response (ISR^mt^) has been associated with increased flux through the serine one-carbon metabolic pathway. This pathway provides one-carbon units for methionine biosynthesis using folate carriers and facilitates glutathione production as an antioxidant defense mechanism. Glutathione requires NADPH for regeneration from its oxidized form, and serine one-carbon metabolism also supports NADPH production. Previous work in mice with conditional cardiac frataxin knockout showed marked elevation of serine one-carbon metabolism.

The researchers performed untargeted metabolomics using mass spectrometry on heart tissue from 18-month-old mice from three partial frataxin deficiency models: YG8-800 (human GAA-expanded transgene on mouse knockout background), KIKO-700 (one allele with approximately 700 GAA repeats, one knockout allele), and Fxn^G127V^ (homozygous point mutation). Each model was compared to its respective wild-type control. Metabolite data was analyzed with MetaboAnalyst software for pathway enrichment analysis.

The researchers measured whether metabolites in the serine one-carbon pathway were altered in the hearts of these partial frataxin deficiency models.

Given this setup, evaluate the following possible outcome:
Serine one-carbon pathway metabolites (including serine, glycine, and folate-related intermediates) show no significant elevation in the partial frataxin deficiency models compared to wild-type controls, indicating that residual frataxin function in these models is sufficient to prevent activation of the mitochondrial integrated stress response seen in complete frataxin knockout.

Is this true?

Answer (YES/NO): NO